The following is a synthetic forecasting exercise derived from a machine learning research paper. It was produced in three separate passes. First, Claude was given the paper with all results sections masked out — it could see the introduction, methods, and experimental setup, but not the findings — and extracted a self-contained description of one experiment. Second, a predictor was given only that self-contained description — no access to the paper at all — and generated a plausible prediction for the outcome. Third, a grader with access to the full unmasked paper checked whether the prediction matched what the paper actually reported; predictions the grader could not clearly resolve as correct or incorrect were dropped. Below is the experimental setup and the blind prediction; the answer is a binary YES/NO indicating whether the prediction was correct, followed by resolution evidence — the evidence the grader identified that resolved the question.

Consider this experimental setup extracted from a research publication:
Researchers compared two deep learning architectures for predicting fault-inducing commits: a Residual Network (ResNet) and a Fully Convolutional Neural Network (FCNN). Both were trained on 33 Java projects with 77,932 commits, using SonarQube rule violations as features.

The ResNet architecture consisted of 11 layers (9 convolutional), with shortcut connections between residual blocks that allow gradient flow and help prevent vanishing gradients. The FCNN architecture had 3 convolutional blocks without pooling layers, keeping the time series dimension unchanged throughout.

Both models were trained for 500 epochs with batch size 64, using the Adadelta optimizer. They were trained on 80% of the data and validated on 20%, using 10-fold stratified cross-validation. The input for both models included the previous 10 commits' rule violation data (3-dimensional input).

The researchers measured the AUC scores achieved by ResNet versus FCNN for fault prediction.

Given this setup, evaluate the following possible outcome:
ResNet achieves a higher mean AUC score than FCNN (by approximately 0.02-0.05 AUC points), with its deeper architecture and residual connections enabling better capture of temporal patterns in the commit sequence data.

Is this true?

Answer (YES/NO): NO